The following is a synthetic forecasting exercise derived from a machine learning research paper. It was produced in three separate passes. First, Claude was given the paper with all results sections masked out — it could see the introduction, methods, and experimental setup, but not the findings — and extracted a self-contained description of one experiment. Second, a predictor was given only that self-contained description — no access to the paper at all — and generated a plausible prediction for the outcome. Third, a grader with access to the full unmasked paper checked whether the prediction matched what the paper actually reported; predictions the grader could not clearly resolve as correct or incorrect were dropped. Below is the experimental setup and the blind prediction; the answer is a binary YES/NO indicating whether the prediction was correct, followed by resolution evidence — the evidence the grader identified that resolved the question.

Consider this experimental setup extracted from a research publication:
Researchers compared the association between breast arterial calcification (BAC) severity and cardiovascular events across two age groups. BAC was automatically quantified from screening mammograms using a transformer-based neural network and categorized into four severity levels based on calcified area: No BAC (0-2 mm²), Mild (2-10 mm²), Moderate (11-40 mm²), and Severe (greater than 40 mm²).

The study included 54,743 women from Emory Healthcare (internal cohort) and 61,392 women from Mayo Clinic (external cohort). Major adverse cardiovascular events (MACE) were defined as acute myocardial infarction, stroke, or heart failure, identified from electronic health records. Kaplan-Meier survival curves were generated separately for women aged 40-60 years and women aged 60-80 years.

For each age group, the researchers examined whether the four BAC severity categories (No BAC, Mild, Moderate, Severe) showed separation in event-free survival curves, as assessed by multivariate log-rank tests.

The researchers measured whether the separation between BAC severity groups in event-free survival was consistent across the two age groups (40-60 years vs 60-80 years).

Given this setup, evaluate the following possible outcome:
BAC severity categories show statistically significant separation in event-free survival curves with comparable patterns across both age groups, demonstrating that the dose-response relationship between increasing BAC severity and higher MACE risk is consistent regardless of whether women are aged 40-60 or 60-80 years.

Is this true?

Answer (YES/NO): YES